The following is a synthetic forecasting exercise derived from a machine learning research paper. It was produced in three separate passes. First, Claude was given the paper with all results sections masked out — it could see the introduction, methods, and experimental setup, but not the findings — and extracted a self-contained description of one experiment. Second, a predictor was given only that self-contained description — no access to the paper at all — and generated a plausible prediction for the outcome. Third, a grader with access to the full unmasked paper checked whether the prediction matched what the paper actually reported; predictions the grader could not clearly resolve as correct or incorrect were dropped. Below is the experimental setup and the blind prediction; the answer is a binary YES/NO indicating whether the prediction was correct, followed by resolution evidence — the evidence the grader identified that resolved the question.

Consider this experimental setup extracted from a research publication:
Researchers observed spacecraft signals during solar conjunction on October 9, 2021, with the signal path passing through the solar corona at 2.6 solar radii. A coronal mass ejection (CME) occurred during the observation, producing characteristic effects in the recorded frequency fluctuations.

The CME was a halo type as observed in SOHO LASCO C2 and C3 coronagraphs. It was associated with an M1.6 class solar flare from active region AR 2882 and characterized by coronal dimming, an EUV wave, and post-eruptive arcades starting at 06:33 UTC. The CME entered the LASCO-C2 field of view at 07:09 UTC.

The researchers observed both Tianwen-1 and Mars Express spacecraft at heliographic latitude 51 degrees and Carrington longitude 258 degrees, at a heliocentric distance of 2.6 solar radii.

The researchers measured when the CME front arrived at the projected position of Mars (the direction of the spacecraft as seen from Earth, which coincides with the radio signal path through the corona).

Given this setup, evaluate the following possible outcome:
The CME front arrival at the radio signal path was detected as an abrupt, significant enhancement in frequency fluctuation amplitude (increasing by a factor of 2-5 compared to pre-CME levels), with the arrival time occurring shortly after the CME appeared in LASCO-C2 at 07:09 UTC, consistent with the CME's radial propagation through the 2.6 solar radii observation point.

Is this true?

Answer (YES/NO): NO